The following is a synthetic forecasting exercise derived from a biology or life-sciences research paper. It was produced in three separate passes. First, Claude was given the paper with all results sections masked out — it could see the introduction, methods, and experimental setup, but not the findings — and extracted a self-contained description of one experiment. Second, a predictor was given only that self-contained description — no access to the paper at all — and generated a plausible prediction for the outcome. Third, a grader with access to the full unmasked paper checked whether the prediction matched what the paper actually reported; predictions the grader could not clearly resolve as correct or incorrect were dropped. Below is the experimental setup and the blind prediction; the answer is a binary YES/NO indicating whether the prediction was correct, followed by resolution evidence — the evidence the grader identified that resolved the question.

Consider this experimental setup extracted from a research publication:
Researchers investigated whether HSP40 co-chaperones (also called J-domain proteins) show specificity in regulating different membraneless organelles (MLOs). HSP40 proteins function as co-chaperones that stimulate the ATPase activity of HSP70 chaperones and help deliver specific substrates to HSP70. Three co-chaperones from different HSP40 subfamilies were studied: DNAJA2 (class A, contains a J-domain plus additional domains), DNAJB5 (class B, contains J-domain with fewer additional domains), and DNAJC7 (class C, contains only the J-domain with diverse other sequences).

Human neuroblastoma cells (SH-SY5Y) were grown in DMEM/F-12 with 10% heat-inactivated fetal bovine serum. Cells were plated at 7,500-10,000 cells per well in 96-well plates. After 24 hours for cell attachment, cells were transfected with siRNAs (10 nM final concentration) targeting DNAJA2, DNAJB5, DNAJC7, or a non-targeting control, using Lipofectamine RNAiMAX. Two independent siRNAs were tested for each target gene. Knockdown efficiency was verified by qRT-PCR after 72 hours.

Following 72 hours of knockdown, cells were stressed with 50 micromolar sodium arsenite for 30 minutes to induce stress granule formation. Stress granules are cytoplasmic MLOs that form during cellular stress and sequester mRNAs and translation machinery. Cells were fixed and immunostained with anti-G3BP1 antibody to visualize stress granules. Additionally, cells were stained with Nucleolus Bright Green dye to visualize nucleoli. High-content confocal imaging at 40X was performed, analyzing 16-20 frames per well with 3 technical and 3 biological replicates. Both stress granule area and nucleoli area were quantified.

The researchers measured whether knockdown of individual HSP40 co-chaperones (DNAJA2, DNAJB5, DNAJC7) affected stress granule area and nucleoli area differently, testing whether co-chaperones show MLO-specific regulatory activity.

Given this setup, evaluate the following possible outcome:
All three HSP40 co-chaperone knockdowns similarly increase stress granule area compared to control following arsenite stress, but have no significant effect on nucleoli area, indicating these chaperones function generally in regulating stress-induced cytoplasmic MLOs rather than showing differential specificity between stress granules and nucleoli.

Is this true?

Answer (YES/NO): NO